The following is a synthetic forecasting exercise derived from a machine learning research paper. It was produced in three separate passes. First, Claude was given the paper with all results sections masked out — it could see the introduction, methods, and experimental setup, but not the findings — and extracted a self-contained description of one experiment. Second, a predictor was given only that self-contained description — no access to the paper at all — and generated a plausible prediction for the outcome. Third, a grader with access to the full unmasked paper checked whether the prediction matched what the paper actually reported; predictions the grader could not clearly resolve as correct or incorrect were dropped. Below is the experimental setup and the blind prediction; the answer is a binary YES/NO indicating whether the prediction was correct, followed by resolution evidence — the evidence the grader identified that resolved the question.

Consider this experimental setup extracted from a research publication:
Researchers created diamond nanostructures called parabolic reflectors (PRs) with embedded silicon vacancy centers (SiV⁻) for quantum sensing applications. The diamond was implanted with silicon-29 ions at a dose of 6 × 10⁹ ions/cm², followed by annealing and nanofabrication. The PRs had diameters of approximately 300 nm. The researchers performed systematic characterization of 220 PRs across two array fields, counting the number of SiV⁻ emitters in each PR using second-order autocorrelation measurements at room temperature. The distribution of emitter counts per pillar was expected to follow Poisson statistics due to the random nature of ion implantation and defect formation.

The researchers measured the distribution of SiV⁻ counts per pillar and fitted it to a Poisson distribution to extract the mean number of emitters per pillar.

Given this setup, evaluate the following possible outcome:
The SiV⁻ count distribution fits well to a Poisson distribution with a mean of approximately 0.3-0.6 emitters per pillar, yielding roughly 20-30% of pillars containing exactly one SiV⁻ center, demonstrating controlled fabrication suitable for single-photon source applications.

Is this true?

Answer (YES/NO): YES